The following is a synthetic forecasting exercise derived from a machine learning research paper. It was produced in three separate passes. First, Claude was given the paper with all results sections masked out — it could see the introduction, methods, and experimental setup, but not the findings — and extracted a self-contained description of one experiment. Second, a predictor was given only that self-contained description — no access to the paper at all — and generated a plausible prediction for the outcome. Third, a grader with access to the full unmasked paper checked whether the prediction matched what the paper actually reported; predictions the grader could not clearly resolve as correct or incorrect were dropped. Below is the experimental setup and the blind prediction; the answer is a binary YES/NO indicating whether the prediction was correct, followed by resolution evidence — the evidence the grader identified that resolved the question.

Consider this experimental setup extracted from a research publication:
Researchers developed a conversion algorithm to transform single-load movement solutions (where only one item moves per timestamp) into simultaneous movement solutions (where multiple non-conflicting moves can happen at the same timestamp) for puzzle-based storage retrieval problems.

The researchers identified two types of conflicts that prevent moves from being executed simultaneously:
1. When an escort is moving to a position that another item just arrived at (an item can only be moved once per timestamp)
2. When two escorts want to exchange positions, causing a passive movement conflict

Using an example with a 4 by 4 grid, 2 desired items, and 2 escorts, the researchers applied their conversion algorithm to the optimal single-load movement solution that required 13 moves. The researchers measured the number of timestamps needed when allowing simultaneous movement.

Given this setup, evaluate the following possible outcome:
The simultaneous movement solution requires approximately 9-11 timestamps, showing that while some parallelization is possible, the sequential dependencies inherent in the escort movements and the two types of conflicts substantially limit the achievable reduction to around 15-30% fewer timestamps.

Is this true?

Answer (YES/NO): NO